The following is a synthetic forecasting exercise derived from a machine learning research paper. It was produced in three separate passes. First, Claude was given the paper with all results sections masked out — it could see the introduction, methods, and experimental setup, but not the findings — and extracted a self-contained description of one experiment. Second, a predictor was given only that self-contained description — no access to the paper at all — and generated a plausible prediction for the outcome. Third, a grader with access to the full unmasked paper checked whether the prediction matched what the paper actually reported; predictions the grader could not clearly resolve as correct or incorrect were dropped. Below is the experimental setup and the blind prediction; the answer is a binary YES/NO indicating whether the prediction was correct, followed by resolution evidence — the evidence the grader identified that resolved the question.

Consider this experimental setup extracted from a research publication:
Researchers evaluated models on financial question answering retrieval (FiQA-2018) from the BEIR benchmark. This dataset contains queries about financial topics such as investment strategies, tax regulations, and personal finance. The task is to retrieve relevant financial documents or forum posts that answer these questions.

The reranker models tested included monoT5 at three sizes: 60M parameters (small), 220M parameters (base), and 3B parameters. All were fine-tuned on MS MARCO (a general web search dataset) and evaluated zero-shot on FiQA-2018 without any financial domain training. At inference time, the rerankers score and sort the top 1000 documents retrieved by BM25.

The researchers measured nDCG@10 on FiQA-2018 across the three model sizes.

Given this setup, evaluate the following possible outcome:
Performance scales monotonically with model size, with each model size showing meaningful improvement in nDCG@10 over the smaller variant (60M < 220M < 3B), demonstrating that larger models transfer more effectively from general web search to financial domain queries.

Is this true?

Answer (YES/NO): YES